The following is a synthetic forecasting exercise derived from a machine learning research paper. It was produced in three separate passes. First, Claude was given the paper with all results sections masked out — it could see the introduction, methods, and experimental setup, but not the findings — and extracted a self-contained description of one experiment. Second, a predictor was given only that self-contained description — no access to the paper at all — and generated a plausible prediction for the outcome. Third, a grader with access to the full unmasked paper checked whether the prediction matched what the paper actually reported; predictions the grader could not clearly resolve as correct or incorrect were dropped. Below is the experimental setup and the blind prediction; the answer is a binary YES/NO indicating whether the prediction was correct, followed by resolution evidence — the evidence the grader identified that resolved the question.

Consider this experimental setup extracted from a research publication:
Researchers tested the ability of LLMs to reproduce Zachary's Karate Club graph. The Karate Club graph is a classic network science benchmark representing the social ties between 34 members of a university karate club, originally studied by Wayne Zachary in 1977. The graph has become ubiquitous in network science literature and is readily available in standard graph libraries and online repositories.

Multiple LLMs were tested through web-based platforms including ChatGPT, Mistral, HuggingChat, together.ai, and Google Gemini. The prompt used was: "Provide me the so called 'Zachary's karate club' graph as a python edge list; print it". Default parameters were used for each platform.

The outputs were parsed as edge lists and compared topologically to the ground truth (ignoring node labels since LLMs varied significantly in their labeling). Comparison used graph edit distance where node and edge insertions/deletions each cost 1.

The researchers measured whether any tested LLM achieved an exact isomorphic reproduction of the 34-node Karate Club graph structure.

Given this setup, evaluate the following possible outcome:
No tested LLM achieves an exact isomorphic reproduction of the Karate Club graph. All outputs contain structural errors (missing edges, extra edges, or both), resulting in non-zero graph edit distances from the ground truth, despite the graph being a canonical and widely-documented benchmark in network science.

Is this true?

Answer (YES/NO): YES